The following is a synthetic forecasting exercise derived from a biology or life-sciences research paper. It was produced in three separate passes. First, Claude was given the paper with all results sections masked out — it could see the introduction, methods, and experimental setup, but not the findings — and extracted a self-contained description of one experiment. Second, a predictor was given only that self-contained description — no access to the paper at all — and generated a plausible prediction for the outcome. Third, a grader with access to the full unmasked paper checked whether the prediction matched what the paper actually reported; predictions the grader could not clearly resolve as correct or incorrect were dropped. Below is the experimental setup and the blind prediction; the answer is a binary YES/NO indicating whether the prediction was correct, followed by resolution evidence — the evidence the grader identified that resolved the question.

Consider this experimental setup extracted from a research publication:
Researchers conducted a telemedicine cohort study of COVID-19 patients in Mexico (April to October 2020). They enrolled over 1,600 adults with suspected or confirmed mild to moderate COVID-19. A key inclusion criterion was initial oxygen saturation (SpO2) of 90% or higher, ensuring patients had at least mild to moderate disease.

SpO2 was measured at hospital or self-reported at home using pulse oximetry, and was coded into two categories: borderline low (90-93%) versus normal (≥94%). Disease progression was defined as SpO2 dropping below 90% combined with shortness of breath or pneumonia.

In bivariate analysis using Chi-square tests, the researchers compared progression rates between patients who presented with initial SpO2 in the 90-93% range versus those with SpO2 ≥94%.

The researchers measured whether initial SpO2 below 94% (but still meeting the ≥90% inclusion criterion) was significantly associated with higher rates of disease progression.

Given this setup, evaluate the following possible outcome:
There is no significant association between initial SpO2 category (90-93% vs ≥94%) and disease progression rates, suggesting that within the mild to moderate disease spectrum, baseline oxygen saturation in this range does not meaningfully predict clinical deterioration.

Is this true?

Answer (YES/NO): NO